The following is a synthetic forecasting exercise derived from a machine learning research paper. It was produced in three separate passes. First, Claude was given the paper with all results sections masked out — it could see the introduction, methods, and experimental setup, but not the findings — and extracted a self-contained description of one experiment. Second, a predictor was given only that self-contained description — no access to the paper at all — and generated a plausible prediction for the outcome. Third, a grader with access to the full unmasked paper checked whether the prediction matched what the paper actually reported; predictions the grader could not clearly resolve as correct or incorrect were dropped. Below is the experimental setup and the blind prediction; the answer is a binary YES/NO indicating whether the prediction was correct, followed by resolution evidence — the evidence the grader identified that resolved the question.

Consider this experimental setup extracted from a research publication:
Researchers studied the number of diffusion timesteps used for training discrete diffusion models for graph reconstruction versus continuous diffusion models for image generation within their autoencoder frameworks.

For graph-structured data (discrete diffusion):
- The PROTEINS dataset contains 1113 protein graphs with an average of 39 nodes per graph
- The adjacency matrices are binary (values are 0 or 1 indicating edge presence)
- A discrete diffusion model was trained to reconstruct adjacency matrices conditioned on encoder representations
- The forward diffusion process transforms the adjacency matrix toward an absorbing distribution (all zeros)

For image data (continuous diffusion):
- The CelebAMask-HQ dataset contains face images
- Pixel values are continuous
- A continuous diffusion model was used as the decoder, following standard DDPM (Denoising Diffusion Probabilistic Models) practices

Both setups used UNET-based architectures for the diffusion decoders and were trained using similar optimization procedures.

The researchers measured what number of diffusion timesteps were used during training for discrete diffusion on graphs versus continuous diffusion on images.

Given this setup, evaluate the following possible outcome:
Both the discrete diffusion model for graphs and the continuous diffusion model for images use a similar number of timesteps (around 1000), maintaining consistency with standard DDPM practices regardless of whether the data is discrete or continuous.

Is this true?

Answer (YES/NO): NO